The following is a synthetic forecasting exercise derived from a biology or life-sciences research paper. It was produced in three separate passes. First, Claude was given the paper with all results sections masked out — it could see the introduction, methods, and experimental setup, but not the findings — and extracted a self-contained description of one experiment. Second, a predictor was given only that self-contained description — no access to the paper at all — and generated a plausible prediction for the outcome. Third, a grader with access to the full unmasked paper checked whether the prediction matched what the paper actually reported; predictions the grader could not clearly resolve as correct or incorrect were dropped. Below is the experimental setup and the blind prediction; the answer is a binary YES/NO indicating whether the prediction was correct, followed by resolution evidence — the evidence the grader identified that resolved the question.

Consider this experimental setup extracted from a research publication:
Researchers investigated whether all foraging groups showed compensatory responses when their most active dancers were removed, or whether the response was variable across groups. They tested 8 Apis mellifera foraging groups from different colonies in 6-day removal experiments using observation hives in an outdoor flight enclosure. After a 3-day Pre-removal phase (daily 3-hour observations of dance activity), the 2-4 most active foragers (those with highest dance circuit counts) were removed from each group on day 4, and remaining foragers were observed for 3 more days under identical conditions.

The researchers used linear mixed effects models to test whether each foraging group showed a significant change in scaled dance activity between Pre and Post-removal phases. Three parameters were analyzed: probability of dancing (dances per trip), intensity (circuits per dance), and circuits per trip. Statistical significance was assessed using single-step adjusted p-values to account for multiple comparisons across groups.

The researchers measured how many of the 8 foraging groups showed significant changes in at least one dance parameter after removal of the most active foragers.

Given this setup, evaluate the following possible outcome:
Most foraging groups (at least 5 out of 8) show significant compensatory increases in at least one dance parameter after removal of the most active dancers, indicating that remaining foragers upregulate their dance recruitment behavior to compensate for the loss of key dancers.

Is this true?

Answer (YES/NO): NO